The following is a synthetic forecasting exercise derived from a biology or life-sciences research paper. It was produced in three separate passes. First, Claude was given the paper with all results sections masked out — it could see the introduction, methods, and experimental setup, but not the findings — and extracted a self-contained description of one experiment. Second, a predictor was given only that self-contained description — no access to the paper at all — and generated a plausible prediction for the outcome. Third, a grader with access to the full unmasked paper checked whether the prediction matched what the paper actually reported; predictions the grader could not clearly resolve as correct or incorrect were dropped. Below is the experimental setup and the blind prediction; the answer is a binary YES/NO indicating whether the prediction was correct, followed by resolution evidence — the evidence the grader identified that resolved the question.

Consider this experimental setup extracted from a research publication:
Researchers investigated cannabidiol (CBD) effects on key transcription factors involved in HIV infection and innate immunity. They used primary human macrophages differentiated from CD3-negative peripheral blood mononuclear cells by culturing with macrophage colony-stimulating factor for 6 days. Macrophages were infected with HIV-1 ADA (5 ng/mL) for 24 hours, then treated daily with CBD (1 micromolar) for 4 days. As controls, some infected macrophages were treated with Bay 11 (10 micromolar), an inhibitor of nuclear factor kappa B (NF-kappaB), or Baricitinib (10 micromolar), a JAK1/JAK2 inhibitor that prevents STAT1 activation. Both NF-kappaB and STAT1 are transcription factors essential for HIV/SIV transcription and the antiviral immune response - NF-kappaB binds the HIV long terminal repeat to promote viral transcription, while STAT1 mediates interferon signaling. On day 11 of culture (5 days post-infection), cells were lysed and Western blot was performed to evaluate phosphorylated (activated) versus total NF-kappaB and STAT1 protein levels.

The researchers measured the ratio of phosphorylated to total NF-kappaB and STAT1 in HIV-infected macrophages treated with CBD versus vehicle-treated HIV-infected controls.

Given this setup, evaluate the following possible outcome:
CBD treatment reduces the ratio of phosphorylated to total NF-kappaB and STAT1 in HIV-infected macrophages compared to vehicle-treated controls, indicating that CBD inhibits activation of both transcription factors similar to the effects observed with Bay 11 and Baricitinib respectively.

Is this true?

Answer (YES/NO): YES